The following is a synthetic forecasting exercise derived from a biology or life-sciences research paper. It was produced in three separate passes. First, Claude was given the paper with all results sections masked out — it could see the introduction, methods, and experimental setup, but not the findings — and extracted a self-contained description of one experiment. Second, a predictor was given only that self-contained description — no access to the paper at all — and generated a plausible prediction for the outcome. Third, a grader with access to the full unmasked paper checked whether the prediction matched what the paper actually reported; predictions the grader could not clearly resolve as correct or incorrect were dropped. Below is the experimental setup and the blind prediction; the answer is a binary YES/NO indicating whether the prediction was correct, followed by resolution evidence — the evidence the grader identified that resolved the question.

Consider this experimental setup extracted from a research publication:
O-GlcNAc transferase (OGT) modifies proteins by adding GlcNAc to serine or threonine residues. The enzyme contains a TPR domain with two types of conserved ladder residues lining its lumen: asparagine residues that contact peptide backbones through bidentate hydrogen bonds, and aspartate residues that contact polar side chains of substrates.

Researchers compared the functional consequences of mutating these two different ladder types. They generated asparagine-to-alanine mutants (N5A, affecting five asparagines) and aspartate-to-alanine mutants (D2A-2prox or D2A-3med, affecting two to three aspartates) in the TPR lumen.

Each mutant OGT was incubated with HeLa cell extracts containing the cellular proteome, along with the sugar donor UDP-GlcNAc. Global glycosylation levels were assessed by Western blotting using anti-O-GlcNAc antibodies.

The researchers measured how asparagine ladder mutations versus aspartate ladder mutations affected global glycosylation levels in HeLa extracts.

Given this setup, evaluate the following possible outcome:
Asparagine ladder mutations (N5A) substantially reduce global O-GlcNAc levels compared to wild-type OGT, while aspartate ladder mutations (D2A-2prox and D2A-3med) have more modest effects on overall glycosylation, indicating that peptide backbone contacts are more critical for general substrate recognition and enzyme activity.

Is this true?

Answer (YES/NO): NO